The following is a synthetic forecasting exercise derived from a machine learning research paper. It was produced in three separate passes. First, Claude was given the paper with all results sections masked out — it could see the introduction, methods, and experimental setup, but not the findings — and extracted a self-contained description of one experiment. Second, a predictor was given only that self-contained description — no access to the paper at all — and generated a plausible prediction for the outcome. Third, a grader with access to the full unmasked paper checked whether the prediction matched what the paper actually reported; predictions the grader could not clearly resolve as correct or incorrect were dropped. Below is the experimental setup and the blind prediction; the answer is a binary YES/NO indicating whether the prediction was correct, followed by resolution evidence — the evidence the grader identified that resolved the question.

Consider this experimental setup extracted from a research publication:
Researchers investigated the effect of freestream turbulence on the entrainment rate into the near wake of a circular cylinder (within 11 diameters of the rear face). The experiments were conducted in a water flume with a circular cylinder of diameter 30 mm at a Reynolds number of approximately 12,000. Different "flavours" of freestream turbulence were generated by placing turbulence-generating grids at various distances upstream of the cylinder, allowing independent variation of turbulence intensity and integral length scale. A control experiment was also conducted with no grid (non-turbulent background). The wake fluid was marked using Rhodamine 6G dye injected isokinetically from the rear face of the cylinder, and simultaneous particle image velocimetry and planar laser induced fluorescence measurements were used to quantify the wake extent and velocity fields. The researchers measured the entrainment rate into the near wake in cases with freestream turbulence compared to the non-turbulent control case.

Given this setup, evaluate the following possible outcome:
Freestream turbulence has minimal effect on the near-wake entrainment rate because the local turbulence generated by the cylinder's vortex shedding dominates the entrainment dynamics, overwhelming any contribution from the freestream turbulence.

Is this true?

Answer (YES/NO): NO